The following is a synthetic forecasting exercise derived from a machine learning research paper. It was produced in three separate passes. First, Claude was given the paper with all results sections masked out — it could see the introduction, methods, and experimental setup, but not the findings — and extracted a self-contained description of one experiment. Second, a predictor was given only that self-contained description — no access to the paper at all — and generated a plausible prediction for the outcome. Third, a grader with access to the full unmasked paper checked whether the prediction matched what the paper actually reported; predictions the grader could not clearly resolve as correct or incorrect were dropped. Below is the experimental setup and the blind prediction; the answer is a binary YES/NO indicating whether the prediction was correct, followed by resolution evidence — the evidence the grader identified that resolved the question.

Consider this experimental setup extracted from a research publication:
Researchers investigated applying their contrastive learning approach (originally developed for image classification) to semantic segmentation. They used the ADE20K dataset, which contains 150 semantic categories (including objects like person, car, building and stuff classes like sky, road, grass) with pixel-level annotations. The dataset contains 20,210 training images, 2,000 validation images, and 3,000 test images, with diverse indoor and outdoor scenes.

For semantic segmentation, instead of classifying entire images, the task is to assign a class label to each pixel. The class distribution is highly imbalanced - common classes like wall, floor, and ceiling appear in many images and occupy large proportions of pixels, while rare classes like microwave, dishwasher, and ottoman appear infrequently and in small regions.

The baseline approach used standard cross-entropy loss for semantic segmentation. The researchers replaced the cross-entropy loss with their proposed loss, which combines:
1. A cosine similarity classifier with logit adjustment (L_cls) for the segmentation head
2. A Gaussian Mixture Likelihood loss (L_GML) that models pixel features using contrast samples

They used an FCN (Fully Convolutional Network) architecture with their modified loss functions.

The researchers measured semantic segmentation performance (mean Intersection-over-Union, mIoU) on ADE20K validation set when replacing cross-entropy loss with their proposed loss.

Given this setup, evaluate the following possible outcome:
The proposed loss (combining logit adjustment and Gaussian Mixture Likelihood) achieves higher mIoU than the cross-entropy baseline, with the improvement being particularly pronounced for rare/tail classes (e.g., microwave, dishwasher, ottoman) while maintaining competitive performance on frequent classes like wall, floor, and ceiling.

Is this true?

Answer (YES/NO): NO